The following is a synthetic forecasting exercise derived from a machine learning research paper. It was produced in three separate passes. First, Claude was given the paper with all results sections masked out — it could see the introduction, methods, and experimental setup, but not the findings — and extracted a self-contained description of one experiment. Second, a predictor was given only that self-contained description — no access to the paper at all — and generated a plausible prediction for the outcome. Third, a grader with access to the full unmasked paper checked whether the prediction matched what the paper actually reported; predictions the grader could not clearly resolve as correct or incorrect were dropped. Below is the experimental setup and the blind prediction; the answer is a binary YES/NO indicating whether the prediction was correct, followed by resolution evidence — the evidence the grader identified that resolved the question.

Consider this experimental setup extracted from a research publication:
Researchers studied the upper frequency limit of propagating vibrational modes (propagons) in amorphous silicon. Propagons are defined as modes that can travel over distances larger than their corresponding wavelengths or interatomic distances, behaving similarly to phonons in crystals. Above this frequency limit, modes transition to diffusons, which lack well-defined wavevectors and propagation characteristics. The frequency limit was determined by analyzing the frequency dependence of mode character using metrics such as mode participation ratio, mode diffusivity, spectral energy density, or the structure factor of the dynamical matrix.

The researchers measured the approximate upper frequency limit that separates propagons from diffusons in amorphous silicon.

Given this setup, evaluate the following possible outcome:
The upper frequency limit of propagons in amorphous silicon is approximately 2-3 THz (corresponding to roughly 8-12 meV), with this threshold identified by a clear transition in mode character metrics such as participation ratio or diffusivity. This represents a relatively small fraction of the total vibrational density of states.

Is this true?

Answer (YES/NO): NO